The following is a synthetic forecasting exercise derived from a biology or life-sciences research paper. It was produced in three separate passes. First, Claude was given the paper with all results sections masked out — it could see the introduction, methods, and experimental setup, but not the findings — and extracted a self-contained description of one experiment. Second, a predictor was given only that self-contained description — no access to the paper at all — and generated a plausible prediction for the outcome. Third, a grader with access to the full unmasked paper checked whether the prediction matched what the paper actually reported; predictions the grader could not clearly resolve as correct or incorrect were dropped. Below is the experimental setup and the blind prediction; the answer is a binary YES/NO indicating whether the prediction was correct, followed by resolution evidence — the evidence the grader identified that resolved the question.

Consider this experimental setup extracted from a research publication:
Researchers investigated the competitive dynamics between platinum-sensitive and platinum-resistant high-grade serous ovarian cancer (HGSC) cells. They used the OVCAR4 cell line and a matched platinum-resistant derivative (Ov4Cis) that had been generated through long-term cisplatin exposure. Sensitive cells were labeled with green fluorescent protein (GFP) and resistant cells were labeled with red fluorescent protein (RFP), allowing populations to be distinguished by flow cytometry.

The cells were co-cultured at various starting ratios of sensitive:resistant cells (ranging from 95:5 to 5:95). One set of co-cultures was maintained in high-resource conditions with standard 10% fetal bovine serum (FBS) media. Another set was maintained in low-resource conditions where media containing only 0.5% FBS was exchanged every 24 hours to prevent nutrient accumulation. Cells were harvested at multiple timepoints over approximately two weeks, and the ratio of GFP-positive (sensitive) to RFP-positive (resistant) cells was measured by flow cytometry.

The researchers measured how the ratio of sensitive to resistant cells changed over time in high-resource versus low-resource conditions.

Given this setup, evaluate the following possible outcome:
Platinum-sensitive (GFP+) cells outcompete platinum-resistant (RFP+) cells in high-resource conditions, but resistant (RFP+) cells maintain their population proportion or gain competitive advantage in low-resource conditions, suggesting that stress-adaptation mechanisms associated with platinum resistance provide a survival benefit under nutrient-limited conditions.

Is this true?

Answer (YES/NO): NO